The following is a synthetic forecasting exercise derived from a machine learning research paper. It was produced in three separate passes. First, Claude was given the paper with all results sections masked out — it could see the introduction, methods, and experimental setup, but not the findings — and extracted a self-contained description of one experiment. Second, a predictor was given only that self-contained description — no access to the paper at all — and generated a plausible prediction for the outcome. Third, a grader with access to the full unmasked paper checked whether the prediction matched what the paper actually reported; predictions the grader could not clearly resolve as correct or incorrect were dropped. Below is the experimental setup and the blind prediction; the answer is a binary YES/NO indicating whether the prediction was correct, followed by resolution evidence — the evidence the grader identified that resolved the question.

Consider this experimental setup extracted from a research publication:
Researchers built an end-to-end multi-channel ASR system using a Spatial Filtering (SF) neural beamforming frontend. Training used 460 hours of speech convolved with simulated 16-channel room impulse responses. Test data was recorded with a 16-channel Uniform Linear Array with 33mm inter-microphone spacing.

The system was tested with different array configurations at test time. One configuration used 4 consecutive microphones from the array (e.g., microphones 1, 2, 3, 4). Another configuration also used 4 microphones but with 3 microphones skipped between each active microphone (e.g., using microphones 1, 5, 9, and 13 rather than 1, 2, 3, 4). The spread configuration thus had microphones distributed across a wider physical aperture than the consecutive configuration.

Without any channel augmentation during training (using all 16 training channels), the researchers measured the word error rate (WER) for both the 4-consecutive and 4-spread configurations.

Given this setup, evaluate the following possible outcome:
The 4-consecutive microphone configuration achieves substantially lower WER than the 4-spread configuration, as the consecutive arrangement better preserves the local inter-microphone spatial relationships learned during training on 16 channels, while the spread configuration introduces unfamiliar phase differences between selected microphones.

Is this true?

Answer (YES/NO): NO